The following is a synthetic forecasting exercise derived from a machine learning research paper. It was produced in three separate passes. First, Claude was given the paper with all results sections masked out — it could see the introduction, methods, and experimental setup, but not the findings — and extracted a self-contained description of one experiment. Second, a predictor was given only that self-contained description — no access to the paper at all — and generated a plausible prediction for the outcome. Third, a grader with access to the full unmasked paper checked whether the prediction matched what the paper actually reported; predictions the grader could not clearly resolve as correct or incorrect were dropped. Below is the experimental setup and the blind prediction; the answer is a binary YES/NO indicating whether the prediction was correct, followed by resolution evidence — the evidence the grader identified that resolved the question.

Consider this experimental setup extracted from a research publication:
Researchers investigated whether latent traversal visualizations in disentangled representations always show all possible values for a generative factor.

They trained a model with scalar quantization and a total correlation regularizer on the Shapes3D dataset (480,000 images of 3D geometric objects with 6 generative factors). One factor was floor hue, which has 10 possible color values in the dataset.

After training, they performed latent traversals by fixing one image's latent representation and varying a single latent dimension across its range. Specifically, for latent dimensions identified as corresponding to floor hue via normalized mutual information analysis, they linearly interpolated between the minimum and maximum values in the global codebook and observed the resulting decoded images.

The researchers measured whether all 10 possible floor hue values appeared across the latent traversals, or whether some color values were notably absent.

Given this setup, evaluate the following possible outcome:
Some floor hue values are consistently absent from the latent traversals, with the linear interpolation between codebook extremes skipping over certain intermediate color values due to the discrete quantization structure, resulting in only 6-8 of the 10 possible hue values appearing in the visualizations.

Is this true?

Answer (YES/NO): NO